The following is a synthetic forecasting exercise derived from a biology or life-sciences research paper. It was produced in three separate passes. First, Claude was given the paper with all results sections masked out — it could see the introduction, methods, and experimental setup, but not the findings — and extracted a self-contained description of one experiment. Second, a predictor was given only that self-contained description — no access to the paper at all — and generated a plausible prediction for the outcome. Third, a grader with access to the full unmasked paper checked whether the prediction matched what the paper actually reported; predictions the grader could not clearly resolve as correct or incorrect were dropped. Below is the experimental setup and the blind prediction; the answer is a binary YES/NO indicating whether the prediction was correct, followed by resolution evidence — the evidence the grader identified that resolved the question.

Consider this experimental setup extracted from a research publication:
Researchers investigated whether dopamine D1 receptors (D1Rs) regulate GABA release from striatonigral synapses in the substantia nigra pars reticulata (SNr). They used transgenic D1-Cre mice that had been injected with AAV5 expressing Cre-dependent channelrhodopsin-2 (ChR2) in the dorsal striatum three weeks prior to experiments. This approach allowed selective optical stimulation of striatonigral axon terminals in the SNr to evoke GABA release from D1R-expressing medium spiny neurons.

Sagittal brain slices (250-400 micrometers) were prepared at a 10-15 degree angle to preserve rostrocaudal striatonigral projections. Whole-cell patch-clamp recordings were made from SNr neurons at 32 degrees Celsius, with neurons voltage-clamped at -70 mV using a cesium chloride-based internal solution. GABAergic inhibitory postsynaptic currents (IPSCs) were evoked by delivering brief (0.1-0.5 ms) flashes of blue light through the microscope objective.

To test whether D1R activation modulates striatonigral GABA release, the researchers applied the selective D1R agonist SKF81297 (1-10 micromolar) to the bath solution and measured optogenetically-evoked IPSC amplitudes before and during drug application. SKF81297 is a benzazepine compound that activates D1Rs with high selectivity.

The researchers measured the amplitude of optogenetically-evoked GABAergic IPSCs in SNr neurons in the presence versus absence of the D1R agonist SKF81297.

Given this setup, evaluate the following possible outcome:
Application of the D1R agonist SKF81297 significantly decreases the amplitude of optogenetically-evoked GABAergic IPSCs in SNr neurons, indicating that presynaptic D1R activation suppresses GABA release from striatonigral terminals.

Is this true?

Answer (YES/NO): NO